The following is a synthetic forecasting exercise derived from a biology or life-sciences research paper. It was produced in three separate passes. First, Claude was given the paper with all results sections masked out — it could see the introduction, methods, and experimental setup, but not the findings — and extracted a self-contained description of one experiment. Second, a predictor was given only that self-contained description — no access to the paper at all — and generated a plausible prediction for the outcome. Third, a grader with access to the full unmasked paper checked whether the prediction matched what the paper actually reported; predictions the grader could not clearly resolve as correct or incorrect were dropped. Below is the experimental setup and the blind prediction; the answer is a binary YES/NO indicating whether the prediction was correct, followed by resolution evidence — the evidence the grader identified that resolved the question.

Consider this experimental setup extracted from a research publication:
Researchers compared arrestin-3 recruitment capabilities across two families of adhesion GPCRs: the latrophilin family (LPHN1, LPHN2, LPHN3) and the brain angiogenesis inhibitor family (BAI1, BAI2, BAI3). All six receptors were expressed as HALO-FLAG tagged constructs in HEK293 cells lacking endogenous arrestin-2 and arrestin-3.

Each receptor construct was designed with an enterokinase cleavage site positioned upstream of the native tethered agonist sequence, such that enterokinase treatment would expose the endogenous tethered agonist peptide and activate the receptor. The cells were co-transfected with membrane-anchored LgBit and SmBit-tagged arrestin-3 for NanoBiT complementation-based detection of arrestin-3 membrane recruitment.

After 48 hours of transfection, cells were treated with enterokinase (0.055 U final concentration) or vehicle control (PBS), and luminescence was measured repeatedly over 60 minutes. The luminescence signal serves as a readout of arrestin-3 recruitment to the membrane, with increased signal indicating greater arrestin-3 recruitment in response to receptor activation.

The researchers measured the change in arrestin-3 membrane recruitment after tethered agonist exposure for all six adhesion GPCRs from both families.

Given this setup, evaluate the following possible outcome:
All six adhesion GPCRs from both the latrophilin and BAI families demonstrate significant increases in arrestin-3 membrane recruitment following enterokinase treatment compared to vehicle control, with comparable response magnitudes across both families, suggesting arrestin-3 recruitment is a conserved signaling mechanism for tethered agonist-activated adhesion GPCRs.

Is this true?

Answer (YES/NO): NO